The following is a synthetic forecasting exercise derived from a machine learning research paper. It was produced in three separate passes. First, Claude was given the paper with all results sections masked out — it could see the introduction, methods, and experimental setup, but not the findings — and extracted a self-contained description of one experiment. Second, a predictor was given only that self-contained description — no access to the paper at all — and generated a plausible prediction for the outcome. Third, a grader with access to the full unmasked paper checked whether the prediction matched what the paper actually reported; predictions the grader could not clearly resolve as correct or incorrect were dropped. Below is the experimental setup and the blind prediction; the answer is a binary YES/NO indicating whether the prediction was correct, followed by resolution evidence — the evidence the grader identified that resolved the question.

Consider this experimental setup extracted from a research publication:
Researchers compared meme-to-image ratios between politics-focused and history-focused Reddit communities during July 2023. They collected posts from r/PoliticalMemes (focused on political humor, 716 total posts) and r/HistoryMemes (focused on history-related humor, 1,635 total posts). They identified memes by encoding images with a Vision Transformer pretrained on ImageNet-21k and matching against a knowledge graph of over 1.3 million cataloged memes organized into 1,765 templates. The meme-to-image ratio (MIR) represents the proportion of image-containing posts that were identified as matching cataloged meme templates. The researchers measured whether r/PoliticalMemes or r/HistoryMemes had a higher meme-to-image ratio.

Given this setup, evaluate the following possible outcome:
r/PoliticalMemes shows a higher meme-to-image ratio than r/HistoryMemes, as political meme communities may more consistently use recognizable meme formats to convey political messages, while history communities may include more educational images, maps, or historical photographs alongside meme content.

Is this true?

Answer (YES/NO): NO